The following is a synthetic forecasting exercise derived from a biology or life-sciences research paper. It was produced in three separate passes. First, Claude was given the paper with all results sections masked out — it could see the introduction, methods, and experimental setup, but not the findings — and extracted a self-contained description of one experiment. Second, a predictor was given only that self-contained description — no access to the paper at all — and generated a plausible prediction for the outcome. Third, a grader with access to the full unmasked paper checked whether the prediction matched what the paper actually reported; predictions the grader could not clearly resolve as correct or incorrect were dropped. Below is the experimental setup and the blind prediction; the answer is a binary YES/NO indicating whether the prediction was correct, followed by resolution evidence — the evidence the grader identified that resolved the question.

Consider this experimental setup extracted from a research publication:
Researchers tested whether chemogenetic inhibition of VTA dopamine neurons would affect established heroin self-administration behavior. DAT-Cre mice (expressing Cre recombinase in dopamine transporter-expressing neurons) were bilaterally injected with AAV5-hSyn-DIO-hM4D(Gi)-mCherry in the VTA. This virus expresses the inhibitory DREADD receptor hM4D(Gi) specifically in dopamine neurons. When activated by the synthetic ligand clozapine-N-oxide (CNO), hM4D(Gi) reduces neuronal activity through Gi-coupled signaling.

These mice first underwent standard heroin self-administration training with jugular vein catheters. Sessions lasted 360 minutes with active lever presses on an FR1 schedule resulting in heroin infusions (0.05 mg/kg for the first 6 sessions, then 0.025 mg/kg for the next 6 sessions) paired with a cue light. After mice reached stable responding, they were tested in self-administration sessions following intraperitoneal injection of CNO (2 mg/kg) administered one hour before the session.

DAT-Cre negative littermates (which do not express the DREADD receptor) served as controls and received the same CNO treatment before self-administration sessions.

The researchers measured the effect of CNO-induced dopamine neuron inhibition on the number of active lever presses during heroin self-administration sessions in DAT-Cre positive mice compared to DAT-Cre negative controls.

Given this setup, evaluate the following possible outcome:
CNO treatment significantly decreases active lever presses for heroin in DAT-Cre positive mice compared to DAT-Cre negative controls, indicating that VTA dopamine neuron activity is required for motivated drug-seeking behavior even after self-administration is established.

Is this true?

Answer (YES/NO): YES